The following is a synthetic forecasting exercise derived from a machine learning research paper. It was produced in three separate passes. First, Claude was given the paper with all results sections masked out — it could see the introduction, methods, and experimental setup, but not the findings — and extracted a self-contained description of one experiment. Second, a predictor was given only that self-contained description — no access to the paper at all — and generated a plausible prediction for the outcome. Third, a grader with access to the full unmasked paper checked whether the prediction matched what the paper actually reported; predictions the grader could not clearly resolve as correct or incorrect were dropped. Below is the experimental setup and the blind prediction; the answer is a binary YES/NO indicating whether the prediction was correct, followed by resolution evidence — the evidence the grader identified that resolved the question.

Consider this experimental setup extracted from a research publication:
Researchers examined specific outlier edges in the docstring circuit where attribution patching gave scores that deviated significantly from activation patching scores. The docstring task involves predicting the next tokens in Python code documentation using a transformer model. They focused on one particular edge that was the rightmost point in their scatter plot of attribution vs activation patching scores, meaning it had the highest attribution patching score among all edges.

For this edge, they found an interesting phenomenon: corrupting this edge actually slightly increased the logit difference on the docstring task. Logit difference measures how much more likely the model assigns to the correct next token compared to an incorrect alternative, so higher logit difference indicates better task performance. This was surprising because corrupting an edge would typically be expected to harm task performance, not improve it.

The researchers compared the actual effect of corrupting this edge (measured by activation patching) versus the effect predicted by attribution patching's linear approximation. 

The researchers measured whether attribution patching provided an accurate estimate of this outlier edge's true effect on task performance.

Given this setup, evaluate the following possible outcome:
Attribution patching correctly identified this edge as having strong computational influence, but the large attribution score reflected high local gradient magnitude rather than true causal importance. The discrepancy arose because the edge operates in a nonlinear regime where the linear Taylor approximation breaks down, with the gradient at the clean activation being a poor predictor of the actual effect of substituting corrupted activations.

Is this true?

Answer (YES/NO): NO